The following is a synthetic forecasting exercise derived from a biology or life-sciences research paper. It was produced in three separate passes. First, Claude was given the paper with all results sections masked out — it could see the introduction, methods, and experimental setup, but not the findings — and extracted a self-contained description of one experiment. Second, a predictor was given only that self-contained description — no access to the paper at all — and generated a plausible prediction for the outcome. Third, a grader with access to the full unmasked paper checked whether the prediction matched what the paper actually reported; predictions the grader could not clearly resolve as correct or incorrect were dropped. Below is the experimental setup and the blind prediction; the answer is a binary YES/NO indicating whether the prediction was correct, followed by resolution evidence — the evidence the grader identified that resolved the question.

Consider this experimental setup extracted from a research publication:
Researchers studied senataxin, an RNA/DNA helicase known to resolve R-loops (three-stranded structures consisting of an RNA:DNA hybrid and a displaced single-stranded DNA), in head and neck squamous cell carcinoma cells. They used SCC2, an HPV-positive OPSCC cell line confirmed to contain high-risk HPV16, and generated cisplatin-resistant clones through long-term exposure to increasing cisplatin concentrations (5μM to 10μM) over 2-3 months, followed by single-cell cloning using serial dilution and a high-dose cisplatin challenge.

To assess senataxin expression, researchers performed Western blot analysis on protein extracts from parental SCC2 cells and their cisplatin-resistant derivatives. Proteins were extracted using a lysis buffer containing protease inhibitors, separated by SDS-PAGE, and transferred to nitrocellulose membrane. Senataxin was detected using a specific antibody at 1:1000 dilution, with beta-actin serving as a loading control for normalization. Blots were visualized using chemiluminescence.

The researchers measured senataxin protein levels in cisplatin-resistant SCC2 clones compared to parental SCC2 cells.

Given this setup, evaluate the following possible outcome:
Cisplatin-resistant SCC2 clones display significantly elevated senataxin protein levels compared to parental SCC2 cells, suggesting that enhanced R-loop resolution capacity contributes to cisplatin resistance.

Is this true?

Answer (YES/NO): YES